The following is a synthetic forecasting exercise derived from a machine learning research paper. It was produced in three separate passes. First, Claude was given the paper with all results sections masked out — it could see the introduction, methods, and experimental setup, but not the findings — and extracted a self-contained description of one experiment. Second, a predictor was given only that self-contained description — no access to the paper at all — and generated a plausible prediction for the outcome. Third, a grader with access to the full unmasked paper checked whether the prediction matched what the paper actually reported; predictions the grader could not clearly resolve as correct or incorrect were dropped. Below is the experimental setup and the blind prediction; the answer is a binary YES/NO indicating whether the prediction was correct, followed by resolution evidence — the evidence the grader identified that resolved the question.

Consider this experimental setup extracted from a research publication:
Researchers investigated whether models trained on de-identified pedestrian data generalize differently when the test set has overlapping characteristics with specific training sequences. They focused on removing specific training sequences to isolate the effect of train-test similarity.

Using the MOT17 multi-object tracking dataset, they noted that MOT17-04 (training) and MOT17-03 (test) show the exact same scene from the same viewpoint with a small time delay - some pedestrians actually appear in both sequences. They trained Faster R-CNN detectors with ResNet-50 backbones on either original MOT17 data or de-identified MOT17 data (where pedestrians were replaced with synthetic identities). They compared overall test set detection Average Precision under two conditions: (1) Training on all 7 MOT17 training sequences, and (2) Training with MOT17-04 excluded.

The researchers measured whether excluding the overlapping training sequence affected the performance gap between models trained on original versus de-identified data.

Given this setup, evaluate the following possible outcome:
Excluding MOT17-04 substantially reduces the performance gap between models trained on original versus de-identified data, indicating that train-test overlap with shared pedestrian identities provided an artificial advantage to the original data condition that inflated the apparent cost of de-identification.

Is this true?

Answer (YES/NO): YES